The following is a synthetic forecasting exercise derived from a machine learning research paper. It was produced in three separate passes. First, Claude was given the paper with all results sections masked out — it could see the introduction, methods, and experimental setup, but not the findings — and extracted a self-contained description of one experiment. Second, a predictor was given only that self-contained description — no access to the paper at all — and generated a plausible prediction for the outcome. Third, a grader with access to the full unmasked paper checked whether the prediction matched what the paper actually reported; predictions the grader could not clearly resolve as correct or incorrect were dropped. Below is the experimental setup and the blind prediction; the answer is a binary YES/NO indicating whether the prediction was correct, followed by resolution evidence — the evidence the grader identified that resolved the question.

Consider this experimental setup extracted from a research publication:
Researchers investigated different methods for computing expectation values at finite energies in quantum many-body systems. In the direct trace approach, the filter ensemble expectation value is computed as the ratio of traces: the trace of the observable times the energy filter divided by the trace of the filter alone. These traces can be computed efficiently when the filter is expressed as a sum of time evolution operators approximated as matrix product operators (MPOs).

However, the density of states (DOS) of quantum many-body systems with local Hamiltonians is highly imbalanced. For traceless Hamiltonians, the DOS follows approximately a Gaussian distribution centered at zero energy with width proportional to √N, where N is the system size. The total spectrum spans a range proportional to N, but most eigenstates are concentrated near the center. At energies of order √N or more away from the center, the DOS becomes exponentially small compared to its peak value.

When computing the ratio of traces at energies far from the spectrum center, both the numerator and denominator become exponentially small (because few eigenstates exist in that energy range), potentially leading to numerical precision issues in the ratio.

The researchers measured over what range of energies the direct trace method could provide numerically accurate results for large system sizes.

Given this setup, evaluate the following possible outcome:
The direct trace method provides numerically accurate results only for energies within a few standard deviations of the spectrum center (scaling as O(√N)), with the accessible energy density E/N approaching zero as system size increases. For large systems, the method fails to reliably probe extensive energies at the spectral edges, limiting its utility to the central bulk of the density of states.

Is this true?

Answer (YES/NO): YES